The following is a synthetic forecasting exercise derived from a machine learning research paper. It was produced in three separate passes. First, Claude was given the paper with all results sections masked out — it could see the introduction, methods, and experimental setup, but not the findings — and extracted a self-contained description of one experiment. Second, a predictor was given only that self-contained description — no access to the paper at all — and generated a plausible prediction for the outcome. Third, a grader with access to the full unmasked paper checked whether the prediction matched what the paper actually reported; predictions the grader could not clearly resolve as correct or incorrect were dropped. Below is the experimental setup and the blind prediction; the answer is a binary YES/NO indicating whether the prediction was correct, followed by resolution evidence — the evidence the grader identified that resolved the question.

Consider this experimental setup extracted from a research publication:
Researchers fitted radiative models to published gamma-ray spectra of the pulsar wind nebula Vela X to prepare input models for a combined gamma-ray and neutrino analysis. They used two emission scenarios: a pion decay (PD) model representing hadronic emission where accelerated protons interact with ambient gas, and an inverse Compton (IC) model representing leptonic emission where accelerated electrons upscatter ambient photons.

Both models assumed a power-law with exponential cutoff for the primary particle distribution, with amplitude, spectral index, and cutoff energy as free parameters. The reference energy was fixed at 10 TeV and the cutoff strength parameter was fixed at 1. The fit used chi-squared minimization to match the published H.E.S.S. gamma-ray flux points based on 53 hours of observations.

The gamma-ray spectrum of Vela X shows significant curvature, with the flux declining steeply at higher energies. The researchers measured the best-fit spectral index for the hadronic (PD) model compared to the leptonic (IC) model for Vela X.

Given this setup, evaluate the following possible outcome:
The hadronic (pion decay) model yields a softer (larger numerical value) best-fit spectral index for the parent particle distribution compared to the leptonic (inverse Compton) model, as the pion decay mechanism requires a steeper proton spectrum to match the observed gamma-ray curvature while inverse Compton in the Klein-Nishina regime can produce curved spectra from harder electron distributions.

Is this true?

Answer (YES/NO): NO